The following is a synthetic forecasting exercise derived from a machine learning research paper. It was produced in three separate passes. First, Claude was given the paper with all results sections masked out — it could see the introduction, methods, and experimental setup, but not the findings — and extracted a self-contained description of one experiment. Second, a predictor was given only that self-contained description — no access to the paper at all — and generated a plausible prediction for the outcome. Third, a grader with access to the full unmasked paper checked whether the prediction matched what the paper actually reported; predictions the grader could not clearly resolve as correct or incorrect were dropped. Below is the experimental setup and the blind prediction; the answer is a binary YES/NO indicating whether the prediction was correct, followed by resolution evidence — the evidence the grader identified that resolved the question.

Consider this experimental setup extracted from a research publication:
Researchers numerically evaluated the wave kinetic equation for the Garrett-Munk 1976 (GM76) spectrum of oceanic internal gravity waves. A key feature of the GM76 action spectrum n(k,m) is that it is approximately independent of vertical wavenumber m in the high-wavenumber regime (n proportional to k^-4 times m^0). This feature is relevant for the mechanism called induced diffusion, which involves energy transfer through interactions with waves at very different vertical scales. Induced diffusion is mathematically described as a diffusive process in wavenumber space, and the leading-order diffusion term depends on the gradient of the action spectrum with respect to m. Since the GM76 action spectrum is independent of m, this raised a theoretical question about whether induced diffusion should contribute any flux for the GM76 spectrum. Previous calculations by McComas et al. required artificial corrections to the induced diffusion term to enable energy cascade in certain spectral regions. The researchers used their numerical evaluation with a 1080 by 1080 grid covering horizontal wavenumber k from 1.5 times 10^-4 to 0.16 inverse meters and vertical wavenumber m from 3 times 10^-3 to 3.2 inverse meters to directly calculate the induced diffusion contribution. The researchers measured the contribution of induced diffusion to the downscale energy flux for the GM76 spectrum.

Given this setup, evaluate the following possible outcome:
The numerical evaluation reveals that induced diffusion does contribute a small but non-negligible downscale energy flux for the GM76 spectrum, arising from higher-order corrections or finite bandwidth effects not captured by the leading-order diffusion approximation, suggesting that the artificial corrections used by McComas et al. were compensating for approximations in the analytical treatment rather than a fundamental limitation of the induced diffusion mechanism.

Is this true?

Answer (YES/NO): NO